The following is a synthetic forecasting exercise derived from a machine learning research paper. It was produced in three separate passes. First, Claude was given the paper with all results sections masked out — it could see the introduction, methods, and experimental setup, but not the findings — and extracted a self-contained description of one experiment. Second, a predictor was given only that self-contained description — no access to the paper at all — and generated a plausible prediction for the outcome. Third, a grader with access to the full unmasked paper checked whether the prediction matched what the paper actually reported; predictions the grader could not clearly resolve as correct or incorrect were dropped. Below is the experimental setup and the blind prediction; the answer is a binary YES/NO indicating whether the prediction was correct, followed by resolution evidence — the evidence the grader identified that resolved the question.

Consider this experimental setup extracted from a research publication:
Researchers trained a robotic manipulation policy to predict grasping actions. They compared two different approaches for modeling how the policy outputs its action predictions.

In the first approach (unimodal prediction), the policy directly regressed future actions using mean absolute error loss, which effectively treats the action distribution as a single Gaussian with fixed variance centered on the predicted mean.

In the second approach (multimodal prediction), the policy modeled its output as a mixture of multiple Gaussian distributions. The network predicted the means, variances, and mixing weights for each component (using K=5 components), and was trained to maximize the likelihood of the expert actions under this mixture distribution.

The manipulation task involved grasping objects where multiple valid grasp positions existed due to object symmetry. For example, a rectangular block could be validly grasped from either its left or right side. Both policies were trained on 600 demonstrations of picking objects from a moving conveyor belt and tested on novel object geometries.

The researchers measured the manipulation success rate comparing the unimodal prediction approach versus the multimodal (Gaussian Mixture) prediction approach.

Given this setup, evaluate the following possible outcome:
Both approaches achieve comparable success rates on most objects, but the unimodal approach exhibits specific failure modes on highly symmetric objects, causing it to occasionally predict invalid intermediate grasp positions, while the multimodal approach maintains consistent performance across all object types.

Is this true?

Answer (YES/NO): NO